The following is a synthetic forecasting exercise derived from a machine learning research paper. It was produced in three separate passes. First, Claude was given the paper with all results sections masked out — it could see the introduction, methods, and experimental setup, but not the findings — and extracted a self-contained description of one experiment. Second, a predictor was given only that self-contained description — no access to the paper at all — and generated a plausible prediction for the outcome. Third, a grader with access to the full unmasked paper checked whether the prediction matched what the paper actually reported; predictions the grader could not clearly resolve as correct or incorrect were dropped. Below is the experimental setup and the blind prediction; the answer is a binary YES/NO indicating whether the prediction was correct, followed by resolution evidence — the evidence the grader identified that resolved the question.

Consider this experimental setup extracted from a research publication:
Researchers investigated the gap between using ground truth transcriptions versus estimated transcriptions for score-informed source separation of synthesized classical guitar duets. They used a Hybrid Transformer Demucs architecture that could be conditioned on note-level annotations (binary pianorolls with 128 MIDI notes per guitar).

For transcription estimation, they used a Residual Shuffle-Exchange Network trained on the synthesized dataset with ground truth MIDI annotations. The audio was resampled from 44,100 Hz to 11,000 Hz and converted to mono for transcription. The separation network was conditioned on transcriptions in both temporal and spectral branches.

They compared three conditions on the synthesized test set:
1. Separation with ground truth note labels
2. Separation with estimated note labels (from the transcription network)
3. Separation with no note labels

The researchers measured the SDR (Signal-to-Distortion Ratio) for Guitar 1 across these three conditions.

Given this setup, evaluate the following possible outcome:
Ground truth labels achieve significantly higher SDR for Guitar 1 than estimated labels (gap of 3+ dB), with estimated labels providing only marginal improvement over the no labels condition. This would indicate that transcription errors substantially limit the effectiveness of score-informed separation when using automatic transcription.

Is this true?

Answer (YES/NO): NO